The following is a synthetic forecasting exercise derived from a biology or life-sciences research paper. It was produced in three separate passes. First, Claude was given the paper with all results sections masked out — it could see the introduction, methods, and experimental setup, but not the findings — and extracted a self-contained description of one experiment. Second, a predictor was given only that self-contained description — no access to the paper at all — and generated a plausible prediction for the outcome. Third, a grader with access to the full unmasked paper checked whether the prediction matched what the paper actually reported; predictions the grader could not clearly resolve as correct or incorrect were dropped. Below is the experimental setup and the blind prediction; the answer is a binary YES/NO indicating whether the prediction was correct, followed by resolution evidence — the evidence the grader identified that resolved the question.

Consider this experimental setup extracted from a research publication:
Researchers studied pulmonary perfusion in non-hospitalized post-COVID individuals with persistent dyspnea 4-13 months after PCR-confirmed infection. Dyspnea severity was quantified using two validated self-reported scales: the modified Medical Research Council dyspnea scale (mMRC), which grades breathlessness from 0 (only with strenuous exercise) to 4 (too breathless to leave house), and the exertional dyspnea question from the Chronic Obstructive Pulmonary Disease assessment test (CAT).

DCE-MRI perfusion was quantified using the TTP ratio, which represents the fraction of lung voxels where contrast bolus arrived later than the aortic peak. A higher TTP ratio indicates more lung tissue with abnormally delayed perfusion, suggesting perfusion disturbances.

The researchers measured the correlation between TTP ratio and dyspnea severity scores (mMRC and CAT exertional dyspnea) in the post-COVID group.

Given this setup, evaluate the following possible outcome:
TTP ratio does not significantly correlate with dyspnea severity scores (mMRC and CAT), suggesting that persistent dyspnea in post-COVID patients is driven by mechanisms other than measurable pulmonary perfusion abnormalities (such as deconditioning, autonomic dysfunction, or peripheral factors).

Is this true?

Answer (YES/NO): NO